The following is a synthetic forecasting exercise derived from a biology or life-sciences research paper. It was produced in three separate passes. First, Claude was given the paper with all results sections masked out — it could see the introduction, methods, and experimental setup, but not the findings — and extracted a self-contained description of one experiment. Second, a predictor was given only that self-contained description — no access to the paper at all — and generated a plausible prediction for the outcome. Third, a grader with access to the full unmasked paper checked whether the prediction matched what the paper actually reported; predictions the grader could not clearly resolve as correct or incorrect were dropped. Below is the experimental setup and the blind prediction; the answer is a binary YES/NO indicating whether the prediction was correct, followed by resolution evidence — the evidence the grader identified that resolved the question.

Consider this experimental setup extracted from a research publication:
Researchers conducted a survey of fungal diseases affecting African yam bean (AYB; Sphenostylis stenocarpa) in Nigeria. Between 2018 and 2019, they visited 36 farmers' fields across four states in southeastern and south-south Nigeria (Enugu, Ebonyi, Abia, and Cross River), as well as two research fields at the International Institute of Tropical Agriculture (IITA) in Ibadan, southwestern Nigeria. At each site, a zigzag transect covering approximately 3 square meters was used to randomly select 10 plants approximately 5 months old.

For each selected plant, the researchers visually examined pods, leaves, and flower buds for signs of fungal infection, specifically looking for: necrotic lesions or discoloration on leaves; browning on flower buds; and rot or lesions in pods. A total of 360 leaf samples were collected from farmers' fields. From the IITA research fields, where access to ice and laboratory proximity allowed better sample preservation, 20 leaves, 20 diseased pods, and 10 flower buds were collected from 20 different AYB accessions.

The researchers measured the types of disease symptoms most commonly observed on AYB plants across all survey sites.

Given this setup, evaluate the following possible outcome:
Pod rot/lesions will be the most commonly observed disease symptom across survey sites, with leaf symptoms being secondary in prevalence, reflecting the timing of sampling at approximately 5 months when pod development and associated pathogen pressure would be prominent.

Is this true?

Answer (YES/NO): YES